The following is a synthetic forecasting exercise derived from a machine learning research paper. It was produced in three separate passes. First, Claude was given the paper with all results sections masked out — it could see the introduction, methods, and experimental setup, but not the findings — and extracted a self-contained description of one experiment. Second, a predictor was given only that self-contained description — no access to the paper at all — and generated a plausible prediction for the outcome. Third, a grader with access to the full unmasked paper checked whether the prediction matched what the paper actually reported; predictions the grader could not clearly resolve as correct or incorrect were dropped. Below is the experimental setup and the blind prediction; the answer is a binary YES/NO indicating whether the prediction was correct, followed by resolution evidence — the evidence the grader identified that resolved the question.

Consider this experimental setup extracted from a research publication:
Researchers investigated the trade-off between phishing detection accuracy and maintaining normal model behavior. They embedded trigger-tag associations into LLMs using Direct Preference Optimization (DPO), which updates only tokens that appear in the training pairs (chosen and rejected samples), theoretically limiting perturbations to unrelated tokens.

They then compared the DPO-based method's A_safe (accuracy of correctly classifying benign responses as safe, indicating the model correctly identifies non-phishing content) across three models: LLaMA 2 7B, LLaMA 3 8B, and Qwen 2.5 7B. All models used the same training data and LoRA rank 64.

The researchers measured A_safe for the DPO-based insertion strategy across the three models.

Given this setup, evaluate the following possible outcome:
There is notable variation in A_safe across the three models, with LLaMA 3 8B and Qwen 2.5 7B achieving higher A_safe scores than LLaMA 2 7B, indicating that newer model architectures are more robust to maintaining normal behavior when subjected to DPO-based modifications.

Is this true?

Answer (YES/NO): NO